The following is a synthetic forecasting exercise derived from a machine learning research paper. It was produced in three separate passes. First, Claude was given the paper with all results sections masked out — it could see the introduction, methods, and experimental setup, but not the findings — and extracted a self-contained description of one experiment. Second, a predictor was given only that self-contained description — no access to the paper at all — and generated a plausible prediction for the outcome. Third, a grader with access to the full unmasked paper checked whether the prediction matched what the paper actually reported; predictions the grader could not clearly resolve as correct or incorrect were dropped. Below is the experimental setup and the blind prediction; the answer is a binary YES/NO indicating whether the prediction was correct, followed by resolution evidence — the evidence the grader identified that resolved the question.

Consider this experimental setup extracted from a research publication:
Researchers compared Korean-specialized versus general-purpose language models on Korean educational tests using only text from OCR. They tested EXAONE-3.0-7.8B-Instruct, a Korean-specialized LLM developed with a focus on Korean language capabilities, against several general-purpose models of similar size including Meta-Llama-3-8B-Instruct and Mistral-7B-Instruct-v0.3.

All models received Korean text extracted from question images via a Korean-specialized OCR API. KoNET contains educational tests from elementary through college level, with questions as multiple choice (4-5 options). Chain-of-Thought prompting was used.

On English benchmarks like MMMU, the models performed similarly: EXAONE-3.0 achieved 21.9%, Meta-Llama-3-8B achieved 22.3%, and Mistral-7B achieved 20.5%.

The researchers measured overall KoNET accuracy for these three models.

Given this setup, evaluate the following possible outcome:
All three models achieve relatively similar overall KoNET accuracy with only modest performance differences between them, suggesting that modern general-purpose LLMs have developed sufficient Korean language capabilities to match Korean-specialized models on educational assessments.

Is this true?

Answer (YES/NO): NO